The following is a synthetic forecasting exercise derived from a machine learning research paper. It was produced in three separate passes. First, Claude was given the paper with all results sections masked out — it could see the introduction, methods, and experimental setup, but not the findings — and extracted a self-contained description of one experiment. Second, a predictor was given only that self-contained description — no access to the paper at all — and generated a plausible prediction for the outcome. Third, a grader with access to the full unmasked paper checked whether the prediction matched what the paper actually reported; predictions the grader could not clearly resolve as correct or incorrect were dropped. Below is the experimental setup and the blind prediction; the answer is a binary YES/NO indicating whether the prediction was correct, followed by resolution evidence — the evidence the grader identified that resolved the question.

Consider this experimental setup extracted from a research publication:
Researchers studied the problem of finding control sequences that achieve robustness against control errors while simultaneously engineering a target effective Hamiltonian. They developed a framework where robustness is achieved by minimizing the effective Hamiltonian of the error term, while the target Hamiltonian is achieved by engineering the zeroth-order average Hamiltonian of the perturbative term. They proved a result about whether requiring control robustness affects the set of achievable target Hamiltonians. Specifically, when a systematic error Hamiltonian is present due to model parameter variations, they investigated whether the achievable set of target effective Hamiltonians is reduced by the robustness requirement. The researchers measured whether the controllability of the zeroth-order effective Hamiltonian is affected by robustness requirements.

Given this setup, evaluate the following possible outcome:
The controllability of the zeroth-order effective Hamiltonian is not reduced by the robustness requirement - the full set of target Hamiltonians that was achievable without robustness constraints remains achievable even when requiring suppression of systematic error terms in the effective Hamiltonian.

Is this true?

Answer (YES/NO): YES